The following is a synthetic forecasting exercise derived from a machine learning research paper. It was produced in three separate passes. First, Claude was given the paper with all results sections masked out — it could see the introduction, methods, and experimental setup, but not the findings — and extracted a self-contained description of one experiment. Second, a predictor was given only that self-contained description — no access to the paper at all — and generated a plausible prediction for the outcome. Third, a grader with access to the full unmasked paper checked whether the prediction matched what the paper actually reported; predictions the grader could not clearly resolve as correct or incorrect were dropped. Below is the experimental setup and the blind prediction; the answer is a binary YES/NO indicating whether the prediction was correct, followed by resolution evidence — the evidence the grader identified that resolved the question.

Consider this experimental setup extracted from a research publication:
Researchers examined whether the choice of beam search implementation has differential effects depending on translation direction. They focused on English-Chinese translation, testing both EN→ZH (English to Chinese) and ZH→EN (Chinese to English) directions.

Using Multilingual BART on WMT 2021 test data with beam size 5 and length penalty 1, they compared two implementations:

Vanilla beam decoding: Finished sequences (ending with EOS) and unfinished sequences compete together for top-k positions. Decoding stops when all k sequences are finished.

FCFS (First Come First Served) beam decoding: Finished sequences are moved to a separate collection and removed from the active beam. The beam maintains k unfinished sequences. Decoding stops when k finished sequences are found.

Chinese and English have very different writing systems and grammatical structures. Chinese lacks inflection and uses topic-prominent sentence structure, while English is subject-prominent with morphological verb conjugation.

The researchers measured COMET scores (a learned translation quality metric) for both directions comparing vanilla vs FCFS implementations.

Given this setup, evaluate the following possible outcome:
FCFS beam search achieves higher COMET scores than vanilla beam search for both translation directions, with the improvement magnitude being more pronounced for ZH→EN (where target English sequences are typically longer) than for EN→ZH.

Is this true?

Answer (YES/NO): NO